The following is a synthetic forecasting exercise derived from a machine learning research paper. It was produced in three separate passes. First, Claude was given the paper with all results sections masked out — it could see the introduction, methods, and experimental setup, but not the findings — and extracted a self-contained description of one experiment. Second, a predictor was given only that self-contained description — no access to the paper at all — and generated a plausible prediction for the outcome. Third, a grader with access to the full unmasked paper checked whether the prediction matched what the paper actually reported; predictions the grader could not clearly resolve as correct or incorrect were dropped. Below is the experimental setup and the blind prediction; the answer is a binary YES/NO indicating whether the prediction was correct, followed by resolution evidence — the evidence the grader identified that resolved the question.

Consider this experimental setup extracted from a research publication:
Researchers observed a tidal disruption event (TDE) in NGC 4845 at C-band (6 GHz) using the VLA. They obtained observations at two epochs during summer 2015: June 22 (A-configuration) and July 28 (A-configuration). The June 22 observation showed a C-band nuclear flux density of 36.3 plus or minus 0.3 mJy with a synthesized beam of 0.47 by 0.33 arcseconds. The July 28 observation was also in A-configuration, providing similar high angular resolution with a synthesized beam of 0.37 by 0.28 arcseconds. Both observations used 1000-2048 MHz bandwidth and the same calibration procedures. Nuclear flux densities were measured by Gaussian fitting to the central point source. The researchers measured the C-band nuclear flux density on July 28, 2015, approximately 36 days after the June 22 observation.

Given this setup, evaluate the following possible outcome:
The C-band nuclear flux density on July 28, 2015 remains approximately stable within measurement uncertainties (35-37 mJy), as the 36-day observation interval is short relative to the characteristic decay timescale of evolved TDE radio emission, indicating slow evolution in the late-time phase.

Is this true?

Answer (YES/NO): NO